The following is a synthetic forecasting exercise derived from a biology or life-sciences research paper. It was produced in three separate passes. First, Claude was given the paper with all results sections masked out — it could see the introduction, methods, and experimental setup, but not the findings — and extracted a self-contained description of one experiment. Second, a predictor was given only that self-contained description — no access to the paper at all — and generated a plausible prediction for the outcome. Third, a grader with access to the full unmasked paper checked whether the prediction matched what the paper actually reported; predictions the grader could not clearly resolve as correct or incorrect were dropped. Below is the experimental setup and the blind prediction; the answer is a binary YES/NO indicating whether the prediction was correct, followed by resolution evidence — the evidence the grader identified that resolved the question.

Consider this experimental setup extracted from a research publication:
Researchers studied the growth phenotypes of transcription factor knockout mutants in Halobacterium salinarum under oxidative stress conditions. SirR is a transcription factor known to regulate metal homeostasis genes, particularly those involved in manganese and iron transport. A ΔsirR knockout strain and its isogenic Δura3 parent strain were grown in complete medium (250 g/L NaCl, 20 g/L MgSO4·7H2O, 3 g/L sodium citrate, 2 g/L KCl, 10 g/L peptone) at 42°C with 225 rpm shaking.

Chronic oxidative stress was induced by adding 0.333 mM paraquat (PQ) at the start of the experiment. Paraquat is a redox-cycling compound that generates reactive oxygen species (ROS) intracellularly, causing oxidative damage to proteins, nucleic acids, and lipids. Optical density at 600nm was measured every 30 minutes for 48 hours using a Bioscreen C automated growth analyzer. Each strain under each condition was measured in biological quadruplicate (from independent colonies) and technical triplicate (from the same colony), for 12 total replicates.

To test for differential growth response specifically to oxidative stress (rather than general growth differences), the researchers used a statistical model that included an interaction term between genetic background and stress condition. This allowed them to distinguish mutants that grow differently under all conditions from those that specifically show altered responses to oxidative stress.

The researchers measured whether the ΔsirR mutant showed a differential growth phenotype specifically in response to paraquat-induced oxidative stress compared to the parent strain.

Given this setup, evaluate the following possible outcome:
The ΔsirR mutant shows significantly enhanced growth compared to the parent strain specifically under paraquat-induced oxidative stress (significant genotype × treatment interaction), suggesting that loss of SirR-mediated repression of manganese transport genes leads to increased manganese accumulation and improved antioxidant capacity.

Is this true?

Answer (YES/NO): NO